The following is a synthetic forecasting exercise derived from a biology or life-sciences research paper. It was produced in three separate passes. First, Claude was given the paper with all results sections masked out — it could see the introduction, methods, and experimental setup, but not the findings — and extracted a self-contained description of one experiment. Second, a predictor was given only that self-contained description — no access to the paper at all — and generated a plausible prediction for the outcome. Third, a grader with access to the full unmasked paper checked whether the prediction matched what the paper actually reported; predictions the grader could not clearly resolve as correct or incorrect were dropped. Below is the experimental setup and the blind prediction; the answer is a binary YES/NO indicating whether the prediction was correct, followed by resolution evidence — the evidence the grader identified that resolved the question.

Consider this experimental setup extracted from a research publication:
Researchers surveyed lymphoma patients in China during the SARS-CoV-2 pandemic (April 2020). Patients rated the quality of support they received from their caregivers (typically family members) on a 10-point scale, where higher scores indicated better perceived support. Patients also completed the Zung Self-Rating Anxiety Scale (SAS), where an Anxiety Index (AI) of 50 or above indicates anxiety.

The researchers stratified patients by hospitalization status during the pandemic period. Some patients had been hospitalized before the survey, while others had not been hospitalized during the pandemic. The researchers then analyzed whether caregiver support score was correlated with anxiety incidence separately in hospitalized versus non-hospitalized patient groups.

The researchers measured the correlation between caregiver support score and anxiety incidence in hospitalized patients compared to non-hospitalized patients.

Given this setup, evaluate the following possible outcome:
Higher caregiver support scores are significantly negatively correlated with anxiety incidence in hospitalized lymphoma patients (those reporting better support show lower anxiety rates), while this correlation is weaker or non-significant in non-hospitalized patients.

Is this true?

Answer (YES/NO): NO